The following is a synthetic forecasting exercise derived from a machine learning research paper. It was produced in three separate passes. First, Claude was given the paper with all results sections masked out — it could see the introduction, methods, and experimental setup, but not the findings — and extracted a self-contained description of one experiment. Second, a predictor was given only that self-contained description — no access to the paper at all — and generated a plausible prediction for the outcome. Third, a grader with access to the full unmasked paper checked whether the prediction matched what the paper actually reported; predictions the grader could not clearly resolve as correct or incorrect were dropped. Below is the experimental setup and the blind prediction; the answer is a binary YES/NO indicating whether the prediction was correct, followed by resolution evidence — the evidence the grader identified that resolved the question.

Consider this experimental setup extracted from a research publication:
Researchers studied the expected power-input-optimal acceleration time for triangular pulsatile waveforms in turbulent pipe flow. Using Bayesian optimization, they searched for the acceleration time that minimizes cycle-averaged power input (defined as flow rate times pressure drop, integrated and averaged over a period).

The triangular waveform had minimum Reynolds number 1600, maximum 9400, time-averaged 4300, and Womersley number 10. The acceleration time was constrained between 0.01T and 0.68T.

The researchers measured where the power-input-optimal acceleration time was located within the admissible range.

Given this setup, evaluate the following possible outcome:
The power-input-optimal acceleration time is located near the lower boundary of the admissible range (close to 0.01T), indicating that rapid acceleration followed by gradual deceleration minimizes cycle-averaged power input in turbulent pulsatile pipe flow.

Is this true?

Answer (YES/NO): NO